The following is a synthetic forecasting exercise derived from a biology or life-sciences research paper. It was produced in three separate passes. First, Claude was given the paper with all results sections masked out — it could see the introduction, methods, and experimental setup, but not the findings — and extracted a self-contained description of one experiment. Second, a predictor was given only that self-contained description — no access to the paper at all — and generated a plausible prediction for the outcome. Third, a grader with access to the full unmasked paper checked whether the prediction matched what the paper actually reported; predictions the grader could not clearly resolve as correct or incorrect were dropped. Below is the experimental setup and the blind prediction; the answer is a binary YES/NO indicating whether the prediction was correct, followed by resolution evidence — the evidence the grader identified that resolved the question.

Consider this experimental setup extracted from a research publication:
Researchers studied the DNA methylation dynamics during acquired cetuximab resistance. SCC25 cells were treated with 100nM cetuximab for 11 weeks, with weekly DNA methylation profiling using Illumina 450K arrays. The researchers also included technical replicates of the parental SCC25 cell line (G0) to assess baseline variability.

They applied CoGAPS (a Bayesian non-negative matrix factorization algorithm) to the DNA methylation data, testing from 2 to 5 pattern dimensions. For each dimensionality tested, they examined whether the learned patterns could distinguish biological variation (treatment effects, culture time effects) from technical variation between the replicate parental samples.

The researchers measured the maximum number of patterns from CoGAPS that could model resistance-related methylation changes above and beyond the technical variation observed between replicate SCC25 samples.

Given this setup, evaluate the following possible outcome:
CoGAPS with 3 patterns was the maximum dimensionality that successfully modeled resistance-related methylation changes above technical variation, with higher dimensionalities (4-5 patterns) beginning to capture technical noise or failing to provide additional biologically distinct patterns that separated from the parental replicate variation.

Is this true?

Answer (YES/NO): YES